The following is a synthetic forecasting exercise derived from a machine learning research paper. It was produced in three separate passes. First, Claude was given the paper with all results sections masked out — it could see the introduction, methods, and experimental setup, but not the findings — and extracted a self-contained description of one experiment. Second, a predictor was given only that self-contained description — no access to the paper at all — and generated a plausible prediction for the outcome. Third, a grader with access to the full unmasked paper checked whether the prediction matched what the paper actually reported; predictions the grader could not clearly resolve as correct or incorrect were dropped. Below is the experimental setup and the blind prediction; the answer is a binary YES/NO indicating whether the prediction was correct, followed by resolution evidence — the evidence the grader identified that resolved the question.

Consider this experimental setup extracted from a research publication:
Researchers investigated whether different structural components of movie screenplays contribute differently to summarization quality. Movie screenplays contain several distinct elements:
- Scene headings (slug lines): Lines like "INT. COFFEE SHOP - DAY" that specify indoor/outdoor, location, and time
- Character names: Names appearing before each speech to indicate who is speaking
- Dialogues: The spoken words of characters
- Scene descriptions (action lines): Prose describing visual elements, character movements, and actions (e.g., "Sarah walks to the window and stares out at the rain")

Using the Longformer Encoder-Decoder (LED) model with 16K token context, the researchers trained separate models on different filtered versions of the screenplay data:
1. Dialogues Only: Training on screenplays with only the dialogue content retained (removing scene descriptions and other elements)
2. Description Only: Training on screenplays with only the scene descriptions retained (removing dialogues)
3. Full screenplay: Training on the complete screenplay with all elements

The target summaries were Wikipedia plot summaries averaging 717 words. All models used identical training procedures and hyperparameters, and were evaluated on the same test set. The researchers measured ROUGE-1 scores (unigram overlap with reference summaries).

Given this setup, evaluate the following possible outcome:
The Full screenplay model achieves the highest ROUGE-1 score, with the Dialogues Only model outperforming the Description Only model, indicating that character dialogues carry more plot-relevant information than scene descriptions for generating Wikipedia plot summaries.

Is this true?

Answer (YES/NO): NO